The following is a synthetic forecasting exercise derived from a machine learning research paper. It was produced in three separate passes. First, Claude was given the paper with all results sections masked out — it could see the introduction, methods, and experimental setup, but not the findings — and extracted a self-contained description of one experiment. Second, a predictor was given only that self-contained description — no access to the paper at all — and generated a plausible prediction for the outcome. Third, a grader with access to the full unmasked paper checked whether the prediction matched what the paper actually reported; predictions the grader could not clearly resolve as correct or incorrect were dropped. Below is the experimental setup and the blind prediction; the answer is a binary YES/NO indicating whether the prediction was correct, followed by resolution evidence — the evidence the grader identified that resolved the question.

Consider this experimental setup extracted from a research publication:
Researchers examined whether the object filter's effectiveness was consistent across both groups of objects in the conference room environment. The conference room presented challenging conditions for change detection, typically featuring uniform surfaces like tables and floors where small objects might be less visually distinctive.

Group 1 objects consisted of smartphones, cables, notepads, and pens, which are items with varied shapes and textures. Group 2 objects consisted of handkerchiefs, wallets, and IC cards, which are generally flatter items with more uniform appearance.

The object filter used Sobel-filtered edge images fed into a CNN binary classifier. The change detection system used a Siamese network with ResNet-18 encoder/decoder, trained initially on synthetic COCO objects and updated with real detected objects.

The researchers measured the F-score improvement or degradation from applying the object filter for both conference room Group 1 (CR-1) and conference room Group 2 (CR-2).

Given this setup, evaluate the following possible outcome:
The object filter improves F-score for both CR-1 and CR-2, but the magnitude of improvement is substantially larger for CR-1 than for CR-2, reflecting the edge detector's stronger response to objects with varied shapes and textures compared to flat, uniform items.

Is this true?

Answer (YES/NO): NO